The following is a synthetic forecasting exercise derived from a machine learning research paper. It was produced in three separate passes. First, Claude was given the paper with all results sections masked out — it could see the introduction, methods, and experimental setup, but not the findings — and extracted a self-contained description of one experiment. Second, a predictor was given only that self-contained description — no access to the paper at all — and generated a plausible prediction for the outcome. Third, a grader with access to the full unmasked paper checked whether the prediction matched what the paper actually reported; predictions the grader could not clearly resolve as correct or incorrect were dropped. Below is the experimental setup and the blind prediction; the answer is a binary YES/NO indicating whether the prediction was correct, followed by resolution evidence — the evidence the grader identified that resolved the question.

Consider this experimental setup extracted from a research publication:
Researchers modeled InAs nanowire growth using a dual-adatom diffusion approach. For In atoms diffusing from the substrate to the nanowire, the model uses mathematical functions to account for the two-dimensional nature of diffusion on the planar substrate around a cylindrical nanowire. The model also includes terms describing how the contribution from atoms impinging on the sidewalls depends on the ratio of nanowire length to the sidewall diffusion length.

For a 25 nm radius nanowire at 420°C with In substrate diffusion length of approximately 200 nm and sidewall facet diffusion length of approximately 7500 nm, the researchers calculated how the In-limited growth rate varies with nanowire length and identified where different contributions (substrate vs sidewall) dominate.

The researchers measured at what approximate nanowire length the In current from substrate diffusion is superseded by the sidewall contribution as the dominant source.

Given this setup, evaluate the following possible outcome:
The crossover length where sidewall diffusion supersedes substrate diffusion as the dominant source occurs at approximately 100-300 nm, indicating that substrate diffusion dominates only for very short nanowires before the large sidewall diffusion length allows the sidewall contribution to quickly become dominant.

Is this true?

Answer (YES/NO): NO